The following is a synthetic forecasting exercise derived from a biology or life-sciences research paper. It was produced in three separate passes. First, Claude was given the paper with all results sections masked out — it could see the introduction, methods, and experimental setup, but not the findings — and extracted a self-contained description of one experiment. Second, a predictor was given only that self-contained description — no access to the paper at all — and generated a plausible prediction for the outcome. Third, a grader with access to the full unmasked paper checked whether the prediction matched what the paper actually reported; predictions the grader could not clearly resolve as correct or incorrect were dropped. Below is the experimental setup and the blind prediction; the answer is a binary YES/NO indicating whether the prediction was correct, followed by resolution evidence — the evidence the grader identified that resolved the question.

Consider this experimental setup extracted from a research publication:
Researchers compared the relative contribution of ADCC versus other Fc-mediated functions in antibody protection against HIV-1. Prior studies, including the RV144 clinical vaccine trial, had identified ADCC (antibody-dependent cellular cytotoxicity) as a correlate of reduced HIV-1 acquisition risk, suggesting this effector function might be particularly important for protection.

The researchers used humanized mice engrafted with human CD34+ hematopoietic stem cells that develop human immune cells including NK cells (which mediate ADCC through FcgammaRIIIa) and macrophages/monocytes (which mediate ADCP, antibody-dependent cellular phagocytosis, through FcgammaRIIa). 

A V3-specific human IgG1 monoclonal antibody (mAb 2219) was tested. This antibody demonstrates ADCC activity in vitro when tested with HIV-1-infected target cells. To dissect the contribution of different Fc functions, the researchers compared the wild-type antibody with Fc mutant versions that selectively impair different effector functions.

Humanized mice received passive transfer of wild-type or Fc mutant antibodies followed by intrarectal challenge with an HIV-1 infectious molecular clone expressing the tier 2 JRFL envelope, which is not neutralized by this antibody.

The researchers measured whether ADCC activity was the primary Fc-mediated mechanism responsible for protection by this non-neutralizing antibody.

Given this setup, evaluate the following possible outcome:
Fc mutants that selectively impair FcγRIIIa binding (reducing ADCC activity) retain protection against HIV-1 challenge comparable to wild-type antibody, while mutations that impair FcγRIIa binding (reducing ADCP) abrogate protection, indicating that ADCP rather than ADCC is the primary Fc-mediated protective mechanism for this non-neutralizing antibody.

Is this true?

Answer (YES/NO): NO